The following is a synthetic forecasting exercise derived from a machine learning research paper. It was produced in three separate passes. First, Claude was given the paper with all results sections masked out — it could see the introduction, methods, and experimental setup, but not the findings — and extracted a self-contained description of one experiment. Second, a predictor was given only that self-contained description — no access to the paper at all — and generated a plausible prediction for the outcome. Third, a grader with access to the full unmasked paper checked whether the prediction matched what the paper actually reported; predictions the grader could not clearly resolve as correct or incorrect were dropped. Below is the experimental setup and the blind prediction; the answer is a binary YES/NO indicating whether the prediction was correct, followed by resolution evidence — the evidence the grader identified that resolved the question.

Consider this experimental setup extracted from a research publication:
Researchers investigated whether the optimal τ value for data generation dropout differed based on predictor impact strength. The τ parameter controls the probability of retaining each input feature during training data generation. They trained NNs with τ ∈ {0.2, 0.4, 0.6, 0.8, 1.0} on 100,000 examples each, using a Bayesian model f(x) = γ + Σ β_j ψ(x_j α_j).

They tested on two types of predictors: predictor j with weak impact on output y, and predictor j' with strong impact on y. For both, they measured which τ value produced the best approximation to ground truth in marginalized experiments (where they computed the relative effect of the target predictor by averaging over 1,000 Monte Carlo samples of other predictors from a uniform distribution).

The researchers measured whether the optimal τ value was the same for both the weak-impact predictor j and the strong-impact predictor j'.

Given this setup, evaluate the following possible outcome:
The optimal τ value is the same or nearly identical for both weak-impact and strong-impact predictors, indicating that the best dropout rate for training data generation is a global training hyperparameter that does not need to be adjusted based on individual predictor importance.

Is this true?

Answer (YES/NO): YES